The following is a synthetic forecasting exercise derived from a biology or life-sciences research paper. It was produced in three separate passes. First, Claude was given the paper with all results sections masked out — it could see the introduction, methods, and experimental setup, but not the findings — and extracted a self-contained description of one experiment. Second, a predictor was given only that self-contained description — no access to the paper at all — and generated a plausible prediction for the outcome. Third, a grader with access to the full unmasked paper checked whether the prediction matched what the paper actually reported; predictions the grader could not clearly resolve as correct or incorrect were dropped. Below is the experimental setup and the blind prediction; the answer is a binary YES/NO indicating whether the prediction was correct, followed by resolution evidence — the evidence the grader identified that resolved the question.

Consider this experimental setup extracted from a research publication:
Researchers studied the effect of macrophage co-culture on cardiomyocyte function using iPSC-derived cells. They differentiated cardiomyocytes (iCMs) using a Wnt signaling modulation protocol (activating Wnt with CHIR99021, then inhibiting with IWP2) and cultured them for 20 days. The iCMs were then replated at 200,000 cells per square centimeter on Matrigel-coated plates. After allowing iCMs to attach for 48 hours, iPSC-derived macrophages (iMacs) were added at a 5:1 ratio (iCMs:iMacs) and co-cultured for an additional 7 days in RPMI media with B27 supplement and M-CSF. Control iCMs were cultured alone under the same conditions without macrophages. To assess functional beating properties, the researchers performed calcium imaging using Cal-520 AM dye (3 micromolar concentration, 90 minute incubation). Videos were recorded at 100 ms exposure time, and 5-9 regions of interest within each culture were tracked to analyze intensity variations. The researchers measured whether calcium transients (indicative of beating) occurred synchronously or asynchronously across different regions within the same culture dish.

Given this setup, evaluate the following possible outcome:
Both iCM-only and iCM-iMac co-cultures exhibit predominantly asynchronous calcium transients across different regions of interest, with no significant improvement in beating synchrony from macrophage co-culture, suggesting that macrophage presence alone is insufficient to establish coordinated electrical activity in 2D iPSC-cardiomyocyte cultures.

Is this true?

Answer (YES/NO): NO